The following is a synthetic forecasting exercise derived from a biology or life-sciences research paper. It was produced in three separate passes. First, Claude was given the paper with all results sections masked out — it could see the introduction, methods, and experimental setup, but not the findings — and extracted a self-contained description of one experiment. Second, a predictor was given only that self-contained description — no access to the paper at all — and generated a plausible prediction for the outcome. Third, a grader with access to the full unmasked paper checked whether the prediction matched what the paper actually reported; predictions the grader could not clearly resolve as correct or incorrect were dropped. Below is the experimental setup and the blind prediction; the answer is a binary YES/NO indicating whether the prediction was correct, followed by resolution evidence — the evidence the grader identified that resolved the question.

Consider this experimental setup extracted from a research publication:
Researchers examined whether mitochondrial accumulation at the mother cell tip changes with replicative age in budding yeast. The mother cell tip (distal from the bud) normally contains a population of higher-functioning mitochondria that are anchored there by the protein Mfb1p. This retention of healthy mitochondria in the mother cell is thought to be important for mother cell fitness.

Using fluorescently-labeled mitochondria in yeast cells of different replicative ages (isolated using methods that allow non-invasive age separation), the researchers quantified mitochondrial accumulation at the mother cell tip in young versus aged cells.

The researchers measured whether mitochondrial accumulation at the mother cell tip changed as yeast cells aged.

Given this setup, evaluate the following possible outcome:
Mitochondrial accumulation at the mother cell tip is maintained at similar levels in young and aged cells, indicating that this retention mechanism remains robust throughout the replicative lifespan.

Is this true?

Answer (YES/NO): NO